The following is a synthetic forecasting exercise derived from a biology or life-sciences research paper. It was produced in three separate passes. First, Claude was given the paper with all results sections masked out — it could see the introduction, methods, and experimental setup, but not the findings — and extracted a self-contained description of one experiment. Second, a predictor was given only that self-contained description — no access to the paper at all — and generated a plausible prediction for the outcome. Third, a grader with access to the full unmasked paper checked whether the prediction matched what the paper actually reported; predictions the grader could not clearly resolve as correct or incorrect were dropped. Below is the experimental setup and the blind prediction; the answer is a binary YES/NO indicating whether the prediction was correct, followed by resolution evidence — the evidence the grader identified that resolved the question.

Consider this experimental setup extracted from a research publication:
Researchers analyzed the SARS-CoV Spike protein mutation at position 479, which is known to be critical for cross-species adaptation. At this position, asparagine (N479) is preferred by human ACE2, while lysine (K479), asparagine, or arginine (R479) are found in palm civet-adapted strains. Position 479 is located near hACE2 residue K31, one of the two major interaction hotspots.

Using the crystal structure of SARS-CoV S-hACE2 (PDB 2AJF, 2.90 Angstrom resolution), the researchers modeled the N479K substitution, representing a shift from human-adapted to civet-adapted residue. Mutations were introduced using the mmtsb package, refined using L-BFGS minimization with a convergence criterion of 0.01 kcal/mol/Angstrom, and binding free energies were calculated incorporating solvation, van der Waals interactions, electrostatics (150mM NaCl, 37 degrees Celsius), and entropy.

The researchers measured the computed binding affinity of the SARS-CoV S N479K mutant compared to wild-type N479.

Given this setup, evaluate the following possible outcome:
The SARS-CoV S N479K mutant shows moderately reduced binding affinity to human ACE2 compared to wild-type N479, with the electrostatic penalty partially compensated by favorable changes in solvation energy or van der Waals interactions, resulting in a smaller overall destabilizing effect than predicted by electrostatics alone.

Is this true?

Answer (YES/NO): NO